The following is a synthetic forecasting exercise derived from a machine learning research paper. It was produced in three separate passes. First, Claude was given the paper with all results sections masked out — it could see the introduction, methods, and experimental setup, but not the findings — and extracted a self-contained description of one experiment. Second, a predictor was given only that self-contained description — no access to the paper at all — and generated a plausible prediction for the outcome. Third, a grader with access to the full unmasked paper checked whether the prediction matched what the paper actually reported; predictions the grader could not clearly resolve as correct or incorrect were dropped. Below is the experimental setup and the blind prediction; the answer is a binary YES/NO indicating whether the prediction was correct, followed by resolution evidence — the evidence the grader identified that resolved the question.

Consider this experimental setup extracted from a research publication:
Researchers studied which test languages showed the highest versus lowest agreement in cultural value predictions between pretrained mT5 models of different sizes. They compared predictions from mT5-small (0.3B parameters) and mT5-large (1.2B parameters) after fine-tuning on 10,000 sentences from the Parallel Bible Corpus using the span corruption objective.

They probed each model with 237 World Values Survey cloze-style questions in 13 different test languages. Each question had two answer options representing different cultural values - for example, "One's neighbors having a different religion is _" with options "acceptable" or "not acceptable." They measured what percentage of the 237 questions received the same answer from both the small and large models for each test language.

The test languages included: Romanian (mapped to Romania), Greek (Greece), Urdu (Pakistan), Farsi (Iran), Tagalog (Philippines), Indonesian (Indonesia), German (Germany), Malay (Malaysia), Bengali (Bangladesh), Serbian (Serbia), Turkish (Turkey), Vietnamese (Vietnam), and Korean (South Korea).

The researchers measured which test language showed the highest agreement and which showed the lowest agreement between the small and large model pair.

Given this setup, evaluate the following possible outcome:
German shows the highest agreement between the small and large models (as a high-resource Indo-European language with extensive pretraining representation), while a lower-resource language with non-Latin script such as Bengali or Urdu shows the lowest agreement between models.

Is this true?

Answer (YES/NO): NO